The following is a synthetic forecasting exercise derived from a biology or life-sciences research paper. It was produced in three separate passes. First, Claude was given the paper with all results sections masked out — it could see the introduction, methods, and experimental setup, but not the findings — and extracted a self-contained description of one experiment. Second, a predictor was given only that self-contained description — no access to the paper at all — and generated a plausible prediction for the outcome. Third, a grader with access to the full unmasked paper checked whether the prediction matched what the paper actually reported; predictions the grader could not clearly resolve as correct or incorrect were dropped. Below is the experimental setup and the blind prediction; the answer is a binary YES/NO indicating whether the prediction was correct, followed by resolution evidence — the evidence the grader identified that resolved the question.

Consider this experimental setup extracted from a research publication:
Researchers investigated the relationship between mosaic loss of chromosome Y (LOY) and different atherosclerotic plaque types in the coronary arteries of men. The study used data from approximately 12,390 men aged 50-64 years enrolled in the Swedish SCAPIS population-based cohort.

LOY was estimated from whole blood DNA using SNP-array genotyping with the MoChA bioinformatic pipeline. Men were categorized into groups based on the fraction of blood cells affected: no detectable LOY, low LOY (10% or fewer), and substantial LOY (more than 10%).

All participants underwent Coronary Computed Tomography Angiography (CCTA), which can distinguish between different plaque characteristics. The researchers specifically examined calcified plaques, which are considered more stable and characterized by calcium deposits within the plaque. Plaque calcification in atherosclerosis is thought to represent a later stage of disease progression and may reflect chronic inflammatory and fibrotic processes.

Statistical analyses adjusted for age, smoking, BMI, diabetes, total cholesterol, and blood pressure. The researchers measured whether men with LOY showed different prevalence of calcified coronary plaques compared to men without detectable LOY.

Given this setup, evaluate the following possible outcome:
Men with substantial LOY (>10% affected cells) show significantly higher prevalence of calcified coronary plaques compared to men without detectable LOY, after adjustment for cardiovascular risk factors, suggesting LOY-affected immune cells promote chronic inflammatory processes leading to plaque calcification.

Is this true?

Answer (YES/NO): YES